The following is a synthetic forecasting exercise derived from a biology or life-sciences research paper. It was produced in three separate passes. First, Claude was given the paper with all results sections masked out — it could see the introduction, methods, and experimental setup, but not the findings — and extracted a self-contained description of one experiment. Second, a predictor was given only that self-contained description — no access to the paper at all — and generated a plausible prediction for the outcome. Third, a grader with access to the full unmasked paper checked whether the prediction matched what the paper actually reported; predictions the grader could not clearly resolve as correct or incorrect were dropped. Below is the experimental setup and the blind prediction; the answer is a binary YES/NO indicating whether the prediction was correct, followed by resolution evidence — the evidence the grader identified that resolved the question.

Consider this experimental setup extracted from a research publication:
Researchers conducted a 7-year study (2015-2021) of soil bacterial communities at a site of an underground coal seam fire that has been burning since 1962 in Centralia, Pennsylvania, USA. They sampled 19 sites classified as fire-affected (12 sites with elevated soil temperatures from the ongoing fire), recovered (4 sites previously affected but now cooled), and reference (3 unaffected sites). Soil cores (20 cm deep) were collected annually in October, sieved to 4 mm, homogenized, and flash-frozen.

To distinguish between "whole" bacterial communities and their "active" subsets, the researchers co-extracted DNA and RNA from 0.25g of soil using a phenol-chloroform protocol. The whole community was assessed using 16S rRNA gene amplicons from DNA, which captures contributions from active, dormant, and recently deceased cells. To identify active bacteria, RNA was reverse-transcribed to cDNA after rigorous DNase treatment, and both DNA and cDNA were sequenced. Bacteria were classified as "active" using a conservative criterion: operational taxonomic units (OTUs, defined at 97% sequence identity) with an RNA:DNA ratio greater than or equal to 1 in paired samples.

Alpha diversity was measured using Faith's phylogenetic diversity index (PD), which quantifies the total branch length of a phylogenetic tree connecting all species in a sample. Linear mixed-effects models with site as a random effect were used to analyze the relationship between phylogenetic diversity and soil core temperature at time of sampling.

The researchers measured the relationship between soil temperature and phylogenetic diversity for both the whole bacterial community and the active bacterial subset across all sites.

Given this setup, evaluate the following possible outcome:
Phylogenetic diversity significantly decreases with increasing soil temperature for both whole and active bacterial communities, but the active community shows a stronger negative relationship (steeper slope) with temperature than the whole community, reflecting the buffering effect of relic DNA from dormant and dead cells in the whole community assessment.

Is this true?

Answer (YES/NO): NO